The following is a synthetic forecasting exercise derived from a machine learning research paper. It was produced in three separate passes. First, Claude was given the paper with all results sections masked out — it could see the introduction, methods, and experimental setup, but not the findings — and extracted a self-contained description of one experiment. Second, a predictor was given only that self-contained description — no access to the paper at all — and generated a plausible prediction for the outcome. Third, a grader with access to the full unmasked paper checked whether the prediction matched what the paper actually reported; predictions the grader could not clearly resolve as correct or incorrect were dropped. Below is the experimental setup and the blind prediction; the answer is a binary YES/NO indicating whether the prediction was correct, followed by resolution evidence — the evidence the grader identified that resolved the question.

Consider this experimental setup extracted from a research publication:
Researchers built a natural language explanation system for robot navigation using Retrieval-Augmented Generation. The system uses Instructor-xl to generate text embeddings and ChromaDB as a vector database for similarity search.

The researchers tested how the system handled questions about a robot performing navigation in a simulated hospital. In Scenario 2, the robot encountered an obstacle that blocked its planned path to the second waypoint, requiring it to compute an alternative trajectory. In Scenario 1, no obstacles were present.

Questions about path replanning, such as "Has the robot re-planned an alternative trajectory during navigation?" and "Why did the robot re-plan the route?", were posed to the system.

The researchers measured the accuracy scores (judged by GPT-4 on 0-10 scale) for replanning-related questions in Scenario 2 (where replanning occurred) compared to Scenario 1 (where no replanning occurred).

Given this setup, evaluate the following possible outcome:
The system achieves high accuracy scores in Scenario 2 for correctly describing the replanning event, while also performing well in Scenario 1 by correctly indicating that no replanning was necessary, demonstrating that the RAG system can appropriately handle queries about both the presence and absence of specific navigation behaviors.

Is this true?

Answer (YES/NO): YES